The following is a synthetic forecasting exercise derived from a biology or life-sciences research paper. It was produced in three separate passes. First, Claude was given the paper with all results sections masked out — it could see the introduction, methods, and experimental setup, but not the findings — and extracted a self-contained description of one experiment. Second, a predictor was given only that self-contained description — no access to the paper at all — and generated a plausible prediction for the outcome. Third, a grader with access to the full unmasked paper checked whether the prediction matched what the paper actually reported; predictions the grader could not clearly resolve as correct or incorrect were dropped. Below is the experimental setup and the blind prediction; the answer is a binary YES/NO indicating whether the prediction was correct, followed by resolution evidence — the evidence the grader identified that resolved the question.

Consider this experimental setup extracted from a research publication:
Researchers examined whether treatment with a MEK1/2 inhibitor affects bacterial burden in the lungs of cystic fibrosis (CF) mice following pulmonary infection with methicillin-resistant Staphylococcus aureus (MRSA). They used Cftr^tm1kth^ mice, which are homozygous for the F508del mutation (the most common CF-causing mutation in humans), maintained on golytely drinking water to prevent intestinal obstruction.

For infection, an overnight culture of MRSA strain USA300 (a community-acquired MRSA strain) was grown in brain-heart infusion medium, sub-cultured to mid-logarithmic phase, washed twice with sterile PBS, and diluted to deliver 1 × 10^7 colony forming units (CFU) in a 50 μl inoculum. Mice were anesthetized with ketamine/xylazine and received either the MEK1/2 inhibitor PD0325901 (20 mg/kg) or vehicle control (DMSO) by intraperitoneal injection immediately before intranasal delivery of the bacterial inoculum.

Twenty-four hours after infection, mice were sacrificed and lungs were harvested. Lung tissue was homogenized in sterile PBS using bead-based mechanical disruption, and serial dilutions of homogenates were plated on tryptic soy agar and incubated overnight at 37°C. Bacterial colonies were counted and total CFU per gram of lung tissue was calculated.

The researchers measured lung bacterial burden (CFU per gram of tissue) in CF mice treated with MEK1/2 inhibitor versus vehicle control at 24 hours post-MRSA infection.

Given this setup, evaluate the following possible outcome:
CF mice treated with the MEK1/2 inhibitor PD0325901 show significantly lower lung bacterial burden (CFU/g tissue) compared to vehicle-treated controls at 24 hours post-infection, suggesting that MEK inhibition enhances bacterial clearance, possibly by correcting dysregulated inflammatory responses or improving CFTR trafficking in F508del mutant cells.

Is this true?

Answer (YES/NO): NO